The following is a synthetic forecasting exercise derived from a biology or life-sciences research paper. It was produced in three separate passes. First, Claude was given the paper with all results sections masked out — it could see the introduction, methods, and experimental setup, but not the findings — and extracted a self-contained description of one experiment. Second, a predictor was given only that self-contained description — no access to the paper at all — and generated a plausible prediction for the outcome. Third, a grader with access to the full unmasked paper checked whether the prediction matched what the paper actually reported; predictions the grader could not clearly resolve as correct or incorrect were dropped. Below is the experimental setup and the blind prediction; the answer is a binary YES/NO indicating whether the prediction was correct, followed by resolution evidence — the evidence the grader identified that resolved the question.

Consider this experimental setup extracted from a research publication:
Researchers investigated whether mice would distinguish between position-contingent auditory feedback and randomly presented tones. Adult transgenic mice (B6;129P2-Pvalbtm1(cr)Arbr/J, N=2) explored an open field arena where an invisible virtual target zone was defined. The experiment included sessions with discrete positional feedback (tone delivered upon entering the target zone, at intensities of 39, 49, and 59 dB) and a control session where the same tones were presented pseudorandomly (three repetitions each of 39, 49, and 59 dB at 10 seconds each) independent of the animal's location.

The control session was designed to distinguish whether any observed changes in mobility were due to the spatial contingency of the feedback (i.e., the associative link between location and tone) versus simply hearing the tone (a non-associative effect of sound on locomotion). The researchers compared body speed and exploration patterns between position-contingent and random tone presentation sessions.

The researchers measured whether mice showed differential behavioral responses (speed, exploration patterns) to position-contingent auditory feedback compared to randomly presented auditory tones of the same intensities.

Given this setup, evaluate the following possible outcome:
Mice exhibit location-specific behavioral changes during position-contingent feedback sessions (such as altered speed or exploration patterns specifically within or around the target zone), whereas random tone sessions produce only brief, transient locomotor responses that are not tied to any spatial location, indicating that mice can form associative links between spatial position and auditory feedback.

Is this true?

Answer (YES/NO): NO